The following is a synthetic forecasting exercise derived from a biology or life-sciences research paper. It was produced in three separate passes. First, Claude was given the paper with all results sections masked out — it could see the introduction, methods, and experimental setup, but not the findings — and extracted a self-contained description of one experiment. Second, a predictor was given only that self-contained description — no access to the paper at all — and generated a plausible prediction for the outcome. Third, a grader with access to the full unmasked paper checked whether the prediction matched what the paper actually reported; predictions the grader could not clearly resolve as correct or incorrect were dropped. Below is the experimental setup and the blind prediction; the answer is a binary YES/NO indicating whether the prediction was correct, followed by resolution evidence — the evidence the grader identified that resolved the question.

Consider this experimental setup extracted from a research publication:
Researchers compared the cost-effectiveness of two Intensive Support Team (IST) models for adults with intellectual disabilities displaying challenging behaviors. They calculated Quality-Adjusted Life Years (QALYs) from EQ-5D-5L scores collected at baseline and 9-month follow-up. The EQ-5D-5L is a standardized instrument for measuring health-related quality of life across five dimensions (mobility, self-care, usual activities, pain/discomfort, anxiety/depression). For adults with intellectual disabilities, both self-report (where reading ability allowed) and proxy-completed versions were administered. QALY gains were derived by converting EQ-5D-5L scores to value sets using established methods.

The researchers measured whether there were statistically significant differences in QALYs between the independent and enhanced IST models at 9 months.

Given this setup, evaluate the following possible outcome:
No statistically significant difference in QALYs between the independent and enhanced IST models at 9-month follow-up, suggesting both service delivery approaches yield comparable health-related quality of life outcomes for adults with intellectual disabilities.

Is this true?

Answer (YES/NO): YES